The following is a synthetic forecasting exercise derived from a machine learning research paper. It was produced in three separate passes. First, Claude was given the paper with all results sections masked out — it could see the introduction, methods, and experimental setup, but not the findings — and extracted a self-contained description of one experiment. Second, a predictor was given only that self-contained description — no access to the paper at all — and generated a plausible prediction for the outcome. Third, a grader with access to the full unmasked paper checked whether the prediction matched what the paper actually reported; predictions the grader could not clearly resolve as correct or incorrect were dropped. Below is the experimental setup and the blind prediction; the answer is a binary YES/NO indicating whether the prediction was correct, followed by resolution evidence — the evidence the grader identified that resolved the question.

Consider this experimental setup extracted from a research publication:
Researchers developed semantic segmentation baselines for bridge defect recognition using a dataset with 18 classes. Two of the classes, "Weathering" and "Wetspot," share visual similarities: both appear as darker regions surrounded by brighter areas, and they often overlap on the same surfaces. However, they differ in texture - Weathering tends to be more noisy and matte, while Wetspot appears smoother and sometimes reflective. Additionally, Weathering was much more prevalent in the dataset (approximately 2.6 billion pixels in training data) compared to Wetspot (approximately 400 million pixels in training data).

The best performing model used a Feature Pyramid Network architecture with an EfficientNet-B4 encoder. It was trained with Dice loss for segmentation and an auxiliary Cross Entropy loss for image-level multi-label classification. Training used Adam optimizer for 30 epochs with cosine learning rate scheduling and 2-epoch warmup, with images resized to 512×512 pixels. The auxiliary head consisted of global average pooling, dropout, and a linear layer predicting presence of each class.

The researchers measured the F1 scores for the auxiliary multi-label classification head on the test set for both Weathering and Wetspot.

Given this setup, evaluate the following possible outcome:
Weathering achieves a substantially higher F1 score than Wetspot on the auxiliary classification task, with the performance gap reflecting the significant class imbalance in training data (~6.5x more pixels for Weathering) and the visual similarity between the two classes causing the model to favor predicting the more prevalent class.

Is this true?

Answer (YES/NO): YES